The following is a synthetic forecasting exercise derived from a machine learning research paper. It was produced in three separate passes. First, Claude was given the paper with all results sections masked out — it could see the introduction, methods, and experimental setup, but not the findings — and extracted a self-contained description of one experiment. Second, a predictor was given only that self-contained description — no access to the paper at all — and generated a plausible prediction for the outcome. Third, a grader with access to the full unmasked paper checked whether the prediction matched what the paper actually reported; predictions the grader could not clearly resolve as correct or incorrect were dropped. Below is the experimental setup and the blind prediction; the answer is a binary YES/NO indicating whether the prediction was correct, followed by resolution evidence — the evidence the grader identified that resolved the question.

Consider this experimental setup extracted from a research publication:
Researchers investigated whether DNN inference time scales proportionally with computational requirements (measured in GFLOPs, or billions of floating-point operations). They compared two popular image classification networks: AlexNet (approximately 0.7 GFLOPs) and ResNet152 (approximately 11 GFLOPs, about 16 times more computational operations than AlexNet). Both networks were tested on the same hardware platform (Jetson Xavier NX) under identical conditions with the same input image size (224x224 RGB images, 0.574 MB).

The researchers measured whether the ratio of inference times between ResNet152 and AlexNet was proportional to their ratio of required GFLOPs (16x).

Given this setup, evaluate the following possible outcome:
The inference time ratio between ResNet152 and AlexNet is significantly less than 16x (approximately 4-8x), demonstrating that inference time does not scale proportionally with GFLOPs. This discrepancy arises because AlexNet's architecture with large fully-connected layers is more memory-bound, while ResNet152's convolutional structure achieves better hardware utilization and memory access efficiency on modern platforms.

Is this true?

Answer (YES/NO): YES